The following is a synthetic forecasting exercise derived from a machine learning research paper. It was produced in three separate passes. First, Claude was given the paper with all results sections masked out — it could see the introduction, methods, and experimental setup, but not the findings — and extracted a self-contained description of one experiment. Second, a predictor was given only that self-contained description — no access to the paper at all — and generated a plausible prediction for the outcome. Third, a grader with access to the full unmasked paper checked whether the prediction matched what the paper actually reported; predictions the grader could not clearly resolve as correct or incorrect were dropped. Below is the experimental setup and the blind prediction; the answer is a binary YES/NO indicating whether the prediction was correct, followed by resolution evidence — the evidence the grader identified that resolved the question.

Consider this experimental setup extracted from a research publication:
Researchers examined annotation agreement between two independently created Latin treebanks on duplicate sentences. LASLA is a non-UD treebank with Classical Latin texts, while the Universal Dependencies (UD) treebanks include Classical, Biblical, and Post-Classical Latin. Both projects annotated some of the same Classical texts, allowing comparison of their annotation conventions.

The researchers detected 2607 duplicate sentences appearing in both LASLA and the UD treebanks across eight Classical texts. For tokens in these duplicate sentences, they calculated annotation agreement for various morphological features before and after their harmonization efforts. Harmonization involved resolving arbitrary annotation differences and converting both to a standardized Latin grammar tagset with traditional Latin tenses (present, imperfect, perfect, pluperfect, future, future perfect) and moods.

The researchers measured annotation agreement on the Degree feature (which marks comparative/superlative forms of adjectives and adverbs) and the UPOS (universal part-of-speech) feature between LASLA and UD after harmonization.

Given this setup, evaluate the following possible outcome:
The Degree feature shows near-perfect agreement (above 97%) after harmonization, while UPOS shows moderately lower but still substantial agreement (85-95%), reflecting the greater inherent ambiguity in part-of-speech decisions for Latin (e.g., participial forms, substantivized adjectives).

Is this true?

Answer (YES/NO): NO